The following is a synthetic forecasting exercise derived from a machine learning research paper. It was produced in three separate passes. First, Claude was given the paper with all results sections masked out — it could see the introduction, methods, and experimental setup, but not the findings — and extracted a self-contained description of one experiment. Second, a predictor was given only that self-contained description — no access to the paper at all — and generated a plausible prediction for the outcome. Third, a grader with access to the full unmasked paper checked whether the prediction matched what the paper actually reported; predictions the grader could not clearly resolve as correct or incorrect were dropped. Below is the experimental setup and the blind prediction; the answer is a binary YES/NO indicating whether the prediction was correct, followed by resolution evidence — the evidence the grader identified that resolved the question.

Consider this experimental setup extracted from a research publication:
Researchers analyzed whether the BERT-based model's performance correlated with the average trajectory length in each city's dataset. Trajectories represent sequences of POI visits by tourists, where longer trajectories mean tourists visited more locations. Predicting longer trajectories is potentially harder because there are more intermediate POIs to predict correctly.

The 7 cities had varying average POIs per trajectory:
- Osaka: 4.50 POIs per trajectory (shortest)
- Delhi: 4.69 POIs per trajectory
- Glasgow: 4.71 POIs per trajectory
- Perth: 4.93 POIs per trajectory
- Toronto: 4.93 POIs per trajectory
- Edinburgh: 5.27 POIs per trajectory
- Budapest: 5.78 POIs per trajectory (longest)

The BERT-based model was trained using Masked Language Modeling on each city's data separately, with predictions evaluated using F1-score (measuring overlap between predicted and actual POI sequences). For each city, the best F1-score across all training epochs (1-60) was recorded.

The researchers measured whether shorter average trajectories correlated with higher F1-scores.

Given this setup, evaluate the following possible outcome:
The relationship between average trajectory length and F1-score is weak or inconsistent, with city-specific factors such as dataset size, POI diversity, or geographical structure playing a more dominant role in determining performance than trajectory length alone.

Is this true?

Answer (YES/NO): NO